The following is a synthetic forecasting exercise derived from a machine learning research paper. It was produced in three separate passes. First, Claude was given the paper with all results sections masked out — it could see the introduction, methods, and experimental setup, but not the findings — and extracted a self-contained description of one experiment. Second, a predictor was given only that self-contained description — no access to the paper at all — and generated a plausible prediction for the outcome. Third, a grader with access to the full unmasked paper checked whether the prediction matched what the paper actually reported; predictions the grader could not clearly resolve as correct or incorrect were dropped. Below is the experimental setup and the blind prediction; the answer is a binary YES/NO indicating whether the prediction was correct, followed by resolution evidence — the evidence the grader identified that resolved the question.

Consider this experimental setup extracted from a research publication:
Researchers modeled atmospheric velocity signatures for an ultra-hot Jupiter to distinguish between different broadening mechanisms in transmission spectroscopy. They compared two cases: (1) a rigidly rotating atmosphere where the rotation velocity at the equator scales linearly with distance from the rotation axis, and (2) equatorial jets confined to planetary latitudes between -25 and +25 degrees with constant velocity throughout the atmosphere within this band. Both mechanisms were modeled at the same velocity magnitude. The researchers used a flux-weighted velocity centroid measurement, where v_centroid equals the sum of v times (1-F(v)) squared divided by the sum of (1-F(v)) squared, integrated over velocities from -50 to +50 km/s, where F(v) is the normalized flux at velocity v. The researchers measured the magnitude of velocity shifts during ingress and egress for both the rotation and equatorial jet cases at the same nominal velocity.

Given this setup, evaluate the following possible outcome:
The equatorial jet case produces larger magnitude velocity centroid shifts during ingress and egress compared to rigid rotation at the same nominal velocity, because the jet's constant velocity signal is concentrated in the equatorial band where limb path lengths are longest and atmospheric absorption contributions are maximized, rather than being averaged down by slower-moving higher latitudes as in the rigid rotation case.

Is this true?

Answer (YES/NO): NO